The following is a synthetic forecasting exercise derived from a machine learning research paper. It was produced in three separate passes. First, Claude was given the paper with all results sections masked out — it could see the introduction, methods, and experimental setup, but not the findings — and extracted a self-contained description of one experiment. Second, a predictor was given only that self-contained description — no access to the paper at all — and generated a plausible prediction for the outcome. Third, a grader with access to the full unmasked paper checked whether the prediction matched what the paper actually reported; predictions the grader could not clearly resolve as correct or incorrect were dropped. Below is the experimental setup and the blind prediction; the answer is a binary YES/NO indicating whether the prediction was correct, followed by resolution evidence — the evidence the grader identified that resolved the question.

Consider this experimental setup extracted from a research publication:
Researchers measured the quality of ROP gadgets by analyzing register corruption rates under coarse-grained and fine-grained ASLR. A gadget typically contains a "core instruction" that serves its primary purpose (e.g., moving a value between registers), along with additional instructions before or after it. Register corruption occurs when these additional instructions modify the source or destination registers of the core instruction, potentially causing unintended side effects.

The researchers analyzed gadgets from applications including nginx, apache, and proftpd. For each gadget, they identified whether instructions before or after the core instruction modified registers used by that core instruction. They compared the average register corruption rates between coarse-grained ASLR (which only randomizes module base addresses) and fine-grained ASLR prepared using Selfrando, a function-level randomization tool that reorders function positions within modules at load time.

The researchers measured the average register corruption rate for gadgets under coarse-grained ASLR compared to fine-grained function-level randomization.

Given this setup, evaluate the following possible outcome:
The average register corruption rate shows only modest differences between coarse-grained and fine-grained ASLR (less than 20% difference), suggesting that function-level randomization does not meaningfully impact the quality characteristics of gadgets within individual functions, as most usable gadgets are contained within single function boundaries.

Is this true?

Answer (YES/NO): YES